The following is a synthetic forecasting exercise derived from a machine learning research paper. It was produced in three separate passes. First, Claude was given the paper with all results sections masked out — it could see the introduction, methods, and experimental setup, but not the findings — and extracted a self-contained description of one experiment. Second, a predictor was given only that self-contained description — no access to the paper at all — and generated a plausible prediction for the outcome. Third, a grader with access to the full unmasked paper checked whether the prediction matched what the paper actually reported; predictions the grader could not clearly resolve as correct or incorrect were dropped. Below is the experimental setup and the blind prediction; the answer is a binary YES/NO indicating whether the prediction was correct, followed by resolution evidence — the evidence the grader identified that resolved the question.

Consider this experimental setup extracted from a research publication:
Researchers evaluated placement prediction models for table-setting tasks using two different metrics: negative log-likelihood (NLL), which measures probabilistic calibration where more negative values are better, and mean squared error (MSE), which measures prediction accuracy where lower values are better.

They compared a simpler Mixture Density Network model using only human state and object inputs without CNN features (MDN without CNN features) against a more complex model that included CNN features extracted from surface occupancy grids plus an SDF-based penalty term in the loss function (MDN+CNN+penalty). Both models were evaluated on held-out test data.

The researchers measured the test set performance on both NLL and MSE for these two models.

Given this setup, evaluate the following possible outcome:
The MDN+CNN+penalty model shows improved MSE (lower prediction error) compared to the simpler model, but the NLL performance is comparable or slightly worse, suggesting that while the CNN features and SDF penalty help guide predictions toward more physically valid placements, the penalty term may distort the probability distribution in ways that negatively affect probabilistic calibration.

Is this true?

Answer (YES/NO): NO